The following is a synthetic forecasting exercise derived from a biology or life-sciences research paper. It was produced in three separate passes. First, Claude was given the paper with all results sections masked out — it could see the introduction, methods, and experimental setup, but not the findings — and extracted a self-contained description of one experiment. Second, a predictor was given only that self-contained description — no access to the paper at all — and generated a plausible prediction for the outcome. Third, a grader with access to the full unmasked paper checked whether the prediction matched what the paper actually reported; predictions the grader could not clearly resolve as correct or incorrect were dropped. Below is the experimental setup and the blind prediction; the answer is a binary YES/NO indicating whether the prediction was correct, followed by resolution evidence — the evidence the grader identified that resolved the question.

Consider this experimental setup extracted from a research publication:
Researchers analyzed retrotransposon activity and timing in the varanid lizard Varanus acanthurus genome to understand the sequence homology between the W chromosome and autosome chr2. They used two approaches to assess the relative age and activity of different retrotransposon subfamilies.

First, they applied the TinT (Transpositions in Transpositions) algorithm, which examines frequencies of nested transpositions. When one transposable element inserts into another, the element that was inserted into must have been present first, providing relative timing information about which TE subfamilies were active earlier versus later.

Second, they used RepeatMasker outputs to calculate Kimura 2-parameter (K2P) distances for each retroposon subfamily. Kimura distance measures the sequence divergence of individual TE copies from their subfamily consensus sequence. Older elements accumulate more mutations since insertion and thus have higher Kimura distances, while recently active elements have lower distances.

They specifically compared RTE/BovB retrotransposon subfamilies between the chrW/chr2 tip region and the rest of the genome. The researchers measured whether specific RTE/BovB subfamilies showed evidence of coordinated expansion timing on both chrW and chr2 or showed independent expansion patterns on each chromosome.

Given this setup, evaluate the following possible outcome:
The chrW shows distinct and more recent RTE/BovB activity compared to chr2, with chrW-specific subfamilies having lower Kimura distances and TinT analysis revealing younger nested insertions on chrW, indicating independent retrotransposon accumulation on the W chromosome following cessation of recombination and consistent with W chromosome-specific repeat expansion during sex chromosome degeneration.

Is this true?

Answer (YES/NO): NO